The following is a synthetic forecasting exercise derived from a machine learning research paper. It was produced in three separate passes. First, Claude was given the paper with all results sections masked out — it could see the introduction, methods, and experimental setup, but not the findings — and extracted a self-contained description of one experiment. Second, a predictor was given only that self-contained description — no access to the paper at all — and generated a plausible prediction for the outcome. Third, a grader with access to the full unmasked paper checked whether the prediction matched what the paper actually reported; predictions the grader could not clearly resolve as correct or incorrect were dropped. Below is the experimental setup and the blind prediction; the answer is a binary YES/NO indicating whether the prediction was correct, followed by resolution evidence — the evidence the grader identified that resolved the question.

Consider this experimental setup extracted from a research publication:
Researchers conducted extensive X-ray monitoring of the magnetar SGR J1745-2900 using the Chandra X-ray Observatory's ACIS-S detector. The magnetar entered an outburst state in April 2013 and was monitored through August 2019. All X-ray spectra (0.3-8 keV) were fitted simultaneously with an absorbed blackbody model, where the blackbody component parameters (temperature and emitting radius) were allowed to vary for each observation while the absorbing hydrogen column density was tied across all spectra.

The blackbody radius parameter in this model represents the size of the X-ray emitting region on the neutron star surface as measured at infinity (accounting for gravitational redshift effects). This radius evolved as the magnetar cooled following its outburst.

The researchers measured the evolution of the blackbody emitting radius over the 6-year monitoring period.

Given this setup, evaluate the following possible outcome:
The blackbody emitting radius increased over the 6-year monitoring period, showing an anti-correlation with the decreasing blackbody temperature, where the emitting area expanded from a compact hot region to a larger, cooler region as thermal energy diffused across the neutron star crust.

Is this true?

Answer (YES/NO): NO